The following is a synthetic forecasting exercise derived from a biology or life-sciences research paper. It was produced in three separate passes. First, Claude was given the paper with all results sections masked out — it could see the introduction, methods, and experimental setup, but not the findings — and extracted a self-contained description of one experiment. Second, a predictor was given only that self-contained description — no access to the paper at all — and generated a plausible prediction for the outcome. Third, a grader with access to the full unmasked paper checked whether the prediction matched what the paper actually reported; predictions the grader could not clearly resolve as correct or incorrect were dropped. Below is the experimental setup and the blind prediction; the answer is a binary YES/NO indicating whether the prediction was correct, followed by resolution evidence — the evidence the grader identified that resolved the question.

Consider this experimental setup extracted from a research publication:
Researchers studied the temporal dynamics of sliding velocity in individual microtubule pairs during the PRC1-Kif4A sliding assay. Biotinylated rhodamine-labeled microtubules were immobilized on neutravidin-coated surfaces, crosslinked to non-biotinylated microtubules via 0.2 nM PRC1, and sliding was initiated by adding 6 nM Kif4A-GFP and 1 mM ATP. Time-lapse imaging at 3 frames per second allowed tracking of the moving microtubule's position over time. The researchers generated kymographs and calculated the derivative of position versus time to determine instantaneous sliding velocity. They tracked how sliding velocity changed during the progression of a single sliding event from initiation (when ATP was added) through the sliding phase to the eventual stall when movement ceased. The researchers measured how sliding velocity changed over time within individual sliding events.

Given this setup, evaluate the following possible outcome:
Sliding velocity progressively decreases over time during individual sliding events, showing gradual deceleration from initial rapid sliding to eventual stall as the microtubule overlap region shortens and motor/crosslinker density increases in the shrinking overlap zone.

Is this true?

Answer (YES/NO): NO